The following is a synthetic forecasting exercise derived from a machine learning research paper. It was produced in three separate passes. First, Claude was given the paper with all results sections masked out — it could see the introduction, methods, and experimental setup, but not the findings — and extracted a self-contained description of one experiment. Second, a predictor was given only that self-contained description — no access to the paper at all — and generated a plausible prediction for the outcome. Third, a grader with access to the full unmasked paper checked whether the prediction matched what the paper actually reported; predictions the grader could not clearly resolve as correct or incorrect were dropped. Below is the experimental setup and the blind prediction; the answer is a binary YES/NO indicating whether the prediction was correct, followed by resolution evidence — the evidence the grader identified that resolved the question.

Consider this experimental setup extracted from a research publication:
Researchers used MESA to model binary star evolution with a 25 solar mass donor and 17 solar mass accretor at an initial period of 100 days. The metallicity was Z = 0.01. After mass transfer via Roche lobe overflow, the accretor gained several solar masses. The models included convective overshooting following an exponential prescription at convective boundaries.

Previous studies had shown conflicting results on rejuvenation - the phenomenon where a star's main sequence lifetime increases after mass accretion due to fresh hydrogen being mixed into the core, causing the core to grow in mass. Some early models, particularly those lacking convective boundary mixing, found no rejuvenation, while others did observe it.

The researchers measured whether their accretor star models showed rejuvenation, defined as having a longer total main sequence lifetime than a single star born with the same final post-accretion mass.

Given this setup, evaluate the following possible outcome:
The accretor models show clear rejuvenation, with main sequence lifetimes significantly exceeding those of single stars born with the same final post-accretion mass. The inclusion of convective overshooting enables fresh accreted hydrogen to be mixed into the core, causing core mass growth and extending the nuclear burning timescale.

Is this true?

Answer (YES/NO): YES